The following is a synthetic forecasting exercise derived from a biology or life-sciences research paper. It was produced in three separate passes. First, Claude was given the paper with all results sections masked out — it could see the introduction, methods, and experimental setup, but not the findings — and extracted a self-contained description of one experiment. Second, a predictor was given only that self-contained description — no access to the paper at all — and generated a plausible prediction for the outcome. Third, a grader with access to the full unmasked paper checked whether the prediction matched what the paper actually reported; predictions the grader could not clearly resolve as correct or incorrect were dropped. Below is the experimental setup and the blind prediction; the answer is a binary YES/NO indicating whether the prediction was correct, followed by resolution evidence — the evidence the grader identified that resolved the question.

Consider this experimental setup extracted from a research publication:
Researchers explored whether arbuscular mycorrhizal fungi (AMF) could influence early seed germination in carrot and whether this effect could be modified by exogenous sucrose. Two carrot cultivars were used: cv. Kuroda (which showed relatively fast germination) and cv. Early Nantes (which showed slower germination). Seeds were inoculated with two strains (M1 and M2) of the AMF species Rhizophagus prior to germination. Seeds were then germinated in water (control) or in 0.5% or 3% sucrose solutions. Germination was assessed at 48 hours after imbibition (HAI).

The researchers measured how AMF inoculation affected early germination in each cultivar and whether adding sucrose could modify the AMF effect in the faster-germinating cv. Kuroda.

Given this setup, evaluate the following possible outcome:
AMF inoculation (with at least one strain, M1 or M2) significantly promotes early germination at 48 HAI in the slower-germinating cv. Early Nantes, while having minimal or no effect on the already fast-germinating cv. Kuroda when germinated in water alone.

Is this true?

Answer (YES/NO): NO